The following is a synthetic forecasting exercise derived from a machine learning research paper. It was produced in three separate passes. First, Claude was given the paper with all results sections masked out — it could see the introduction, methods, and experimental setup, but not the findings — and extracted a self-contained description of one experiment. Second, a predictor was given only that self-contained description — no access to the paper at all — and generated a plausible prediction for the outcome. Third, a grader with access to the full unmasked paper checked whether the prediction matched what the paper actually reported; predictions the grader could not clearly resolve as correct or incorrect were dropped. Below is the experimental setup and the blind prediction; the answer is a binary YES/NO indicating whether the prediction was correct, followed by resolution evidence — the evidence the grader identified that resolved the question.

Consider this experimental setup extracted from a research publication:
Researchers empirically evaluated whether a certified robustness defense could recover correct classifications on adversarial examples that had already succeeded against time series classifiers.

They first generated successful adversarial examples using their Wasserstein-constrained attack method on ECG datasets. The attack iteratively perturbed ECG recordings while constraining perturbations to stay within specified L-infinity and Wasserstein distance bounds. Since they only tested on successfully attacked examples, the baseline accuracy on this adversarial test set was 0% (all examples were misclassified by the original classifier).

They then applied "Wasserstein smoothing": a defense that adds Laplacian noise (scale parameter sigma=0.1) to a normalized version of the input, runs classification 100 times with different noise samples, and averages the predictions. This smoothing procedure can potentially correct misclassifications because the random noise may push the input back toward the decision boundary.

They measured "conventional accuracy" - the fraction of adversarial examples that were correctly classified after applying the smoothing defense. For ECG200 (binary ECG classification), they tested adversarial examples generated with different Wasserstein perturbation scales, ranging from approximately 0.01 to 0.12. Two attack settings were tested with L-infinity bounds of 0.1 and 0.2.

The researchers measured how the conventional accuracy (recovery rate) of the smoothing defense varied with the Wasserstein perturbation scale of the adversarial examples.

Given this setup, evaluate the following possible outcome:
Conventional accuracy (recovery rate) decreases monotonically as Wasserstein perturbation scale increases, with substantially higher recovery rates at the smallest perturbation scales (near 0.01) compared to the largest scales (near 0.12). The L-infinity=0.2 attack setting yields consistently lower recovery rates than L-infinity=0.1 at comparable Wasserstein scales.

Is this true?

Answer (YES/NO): NO